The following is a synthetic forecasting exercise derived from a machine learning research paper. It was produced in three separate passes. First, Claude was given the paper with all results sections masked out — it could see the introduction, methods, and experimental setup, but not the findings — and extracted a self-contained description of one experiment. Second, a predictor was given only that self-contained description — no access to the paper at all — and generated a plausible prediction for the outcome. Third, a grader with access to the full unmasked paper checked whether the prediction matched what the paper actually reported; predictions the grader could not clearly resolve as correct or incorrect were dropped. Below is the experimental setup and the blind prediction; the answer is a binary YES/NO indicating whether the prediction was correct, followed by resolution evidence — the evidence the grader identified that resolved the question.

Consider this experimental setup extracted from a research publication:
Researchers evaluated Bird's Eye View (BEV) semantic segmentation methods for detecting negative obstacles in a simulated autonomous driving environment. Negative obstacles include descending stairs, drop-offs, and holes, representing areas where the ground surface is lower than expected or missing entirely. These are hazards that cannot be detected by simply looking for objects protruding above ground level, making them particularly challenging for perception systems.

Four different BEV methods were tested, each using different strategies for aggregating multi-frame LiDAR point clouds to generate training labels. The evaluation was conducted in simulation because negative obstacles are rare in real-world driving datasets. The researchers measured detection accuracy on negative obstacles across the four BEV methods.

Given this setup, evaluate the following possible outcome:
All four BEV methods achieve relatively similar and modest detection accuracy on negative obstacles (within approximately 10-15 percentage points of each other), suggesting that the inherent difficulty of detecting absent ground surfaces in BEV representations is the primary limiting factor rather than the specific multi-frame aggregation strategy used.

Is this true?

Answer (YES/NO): YES